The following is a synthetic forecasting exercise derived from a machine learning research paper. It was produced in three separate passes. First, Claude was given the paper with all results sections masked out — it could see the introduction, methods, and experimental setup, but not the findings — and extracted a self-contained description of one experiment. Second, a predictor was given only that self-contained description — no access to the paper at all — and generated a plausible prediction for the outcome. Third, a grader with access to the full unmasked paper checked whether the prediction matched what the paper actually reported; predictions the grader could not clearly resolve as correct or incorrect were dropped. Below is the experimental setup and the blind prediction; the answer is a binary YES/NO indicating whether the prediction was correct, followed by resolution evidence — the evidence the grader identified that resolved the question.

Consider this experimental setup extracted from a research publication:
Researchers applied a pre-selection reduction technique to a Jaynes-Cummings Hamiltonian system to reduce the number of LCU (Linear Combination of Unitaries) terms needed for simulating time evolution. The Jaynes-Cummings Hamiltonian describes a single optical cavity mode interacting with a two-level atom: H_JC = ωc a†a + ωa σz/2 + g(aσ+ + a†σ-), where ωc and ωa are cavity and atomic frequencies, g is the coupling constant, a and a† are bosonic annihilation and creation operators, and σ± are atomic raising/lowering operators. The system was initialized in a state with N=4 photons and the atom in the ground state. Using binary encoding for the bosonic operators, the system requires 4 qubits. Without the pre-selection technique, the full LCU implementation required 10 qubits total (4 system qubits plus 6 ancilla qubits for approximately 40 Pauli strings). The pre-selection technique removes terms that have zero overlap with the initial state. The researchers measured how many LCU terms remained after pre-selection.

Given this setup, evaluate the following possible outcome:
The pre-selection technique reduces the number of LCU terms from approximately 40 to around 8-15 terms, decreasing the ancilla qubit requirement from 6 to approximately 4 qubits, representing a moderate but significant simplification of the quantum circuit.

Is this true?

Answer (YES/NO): NO